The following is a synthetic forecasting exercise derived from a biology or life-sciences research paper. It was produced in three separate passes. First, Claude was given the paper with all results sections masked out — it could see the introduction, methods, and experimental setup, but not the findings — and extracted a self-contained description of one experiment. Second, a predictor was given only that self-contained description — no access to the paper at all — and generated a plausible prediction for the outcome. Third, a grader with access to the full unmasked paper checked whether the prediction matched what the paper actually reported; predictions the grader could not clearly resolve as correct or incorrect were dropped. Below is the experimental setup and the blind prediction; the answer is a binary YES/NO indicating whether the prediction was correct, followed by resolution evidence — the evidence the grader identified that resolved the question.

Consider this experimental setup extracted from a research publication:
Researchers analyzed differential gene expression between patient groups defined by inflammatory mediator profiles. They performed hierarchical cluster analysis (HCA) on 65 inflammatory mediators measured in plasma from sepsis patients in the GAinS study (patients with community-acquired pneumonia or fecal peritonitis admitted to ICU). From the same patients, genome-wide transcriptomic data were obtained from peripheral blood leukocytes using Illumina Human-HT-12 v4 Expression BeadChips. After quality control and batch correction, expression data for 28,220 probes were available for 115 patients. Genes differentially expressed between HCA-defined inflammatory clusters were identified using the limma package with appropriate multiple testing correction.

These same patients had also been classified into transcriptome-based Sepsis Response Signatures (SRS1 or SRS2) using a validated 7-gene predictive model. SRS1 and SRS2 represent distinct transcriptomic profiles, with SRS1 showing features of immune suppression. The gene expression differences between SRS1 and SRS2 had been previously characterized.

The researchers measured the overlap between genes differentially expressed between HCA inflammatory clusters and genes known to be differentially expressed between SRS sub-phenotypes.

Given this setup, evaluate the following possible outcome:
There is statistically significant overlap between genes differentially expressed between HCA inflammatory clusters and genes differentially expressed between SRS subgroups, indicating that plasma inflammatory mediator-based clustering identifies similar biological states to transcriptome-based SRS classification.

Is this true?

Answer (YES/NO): NO